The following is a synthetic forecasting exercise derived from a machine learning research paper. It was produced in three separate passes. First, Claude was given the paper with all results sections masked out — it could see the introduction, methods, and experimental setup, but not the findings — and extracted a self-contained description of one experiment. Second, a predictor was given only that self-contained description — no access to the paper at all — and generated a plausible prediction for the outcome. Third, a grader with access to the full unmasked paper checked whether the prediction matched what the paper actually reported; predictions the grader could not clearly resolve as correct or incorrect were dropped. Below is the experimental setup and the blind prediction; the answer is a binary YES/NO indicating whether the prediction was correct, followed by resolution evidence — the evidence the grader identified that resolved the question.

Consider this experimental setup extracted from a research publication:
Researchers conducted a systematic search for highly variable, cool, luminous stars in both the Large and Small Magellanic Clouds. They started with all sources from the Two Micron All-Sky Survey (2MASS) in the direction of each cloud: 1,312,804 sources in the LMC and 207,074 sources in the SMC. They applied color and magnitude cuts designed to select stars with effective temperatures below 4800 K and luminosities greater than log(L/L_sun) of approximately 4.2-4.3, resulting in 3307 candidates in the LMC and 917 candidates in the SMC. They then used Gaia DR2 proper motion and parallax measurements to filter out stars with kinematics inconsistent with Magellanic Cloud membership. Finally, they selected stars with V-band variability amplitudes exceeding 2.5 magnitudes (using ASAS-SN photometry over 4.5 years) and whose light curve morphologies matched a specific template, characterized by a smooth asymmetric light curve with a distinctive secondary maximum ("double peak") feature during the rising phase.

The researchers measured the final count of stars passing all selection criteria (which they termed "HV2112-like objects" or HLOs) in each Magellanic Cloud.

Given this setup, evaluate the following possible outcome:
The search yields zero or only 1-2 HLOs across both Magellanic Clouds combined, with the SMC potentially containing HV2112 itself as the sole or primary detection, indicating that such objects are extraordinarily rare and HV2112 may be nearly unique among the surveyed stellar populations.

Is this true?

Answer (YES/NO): NO